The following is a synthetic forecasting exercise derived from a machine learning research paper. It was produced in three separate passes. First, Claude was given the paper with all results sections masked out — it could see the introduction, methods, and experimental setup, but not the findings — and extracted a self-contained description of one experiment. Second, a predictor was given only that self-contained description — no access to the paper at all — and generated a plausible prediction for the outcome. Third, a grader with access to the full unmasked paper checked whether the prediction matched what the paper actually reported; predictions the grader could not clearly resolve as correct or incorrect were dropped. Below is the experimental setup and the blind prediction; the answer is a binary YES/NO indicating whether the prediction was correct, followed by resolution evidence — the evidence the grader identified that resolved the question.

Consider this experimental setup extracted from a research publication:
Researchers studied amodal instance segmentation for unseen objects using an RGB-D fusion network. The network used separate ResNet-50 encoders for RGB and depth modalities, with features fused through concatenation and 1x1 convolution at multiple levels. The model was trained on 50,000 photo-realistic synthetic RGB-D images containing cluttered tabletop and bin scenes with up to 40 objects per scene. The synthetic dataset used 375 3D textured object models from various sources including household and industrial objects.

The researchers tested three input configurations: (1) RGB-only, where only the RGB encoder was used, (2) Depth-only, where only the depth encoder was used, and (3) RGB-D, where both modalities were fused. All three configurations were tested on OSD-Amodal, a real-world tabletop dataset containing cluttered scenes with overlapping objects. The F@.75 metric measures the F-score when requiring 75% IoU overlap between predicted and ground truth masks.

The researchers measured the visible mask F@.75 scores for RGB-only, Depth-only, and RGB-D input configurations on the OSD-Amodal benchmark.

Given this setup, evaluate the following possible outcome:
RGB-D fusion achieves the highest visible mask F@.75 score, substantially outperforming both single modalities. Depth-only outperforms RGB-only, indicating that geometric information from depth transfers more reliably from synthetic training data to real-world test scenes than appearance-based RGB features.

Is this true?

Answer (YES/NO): NO